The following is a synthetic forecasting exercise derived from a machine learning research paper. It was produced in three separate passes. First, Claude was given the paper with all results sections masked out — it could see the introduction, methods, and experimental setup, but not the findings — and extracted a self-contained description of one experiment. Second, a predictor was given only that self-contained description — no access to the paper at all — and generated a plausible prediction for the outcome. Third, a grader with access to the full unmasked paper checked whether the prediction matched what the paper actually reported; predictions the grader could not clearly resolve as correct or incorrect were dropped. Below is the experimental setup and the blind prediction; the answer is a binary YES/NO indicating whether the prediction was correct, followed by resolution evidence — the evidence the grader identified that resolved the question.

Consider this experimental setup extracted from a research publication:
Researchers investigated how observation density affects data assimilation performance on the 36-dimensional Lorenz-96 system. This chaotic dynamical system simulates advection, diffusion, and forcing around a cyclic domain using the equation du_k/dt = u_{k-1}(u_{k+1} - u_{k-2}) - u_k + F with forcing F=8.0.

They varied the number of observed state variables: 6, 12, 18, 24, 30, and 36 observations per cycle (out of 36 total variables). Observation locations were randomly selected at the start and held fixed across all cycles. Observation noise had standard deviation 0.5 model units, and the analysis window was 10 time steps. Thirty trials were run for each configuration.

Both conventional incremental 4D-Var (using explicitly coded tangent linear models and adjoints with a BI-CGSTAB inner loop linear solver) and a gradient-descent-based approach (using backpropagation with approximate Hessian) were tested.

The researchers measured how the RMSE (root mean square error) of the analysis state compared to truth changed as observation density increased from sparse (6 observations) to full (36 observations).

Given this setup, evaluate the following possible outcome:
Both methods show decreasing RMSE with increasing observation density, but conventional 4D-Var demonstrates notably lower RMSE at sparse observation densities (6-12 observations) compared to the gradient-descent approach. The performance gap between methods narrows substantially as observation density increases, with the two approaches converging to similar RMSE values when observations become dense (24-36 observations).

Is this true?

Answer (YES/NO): NO